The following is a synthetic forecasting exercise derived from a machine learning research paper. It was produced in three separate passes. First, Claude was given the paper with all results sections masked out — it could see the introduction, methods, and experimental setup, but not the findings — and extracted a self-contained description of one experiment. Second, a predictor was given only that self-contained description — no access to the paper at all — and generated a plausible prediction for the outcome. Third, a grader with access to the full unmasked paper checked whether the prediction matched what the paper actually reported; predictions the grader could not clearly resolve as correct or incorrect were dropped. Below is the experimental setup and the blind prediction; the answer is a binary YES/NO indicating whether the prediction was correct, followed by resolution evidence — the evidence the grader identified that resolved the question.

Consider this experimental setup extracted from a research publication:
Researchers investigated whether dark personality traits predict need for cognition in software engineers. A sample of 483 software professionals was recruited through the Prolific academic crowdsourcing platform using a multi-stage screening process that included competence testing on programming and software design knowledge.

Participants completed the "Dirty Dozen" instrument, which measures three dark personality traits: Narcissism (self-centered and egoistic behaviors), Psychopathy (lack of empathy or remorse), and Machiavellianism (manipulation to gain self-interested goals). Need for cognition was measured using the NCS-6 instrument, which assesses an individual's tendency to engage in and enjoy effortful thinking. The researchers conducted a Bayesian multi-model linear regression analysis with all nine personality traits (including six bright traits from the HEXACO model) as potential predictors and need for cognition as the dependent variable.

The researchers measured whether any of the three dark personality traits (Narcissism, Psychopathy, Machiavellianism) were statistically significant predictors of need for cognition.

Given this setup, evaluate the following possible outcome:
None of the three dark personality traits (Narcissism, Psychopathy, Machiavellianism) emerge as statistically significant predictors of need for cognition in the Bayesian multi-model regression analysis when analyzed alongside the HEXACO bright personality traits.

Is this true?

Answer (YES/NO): YES